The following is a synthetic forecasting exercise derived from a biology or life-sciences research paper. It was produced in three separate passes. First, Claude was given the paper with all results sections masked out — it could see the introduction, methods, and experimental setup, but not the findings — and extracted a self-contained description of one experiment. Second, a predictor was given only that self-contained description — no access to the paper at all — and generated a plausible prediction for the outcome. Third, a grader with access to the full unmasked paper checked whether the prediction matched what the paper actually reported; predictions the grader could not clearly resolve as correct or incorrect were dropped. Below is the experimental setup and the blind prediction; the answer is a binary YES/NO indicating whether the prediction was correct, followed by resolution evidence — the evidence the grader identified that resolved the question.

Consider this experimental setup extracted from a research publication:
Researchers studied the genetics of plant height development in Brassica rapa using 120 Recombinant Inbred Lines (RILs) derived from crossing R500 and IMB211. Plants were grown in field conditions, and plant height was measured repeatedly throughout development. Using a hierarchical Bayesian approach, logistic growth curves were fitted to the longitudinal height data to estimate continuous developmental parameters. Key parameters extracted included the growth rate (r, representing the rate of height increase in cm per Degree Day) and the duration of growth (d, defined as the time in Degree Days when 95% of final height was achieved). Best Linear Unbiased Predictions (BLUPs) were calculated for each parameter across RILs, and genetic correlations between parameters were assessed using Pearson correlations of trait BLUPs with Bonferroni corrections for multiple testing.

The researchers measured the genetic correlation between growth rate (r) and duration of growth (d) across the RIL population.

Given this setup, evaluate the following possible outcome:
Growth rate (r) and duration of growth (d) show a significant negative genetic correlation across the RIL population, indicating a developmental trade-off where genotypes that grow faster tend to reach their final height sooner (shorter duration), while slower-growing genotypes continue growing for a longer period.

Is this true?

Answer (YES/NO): YES